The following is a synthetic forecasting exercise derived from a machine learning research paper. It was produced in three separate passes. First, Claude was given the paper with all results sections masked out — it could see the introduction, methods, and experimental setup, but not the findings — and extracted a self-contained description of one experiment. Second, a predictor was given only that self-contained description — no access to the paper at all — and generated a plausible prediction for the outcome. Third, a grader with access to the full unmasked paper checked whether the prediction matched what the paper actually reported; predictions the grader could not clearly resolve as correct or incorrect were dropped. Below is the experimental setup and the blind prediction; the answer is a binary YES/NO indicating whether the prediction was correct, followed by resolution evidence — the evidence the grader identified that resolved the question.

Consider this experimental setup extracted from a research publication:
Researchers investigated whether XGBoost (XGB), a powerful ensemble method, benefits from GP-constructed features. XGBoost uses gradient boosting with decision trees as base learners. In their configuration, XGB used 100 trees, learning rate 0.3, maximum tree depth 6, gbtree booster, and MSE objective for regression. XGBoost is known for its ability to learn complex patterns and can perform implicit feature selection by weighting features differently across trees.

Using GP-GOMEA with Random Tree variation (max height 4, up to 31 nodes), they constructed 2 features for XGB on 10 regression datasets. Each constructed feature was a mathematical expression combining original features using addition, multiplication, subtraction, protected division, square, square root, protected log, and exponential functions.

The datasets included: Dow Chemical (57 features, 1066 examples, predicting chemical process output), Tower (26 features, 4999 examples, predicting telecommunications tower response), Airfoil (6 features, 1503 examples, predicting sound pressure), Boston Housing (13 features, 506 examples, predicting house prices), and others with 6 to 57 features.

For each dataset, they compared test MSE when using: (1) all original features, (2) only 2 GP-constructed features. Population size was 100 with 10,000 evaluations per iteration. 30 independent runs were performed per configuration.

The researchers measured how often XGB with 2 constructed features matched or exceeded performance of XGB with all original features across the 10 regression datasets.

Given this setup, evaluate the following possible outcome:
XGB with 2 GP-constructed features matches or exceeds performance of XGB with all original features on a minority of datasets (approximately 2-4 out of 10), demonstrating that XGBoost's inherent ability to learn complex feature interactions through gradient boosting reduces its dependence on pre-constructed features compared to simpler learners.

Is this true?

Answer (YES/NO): YES